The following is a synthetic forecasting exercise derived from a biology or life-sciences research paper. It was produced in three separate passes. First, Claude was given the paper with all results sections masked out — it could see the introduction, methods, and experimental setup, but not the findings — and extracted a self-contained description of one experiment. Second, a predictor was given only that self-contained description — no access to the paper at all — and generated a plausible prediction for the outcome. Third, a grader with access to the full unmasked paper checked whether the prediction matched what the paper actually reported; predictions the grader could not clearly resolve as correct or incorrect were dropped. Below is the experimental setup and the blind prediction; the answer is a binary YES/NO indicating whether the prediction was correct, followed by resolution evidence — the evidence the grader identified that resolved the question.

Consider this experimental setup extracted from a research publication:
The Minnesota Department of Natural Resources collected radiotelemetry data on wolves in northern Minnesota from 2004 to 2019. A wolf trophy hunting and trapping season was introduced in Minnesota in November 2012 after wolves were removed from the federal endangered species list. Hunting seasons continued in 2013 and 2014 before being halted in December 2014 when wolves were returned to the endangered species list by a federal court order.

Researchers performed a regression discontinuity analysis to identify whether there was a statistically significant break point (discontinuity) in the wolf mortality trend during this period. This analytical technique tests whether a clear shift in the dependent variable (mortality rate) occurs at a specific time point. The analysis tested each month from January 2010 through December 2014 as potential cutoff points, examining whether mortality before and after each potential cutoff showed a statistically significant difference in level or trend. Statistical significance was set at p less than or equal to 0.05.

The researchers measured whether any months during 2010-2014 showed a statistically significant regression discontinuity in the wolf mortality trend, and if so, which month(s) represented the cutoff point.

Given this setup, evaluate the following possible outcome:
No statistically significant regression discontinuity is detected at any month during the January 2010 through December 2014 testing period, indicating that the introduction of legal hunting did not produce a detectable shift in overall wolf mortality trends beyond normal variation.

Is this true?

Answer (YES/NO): NO